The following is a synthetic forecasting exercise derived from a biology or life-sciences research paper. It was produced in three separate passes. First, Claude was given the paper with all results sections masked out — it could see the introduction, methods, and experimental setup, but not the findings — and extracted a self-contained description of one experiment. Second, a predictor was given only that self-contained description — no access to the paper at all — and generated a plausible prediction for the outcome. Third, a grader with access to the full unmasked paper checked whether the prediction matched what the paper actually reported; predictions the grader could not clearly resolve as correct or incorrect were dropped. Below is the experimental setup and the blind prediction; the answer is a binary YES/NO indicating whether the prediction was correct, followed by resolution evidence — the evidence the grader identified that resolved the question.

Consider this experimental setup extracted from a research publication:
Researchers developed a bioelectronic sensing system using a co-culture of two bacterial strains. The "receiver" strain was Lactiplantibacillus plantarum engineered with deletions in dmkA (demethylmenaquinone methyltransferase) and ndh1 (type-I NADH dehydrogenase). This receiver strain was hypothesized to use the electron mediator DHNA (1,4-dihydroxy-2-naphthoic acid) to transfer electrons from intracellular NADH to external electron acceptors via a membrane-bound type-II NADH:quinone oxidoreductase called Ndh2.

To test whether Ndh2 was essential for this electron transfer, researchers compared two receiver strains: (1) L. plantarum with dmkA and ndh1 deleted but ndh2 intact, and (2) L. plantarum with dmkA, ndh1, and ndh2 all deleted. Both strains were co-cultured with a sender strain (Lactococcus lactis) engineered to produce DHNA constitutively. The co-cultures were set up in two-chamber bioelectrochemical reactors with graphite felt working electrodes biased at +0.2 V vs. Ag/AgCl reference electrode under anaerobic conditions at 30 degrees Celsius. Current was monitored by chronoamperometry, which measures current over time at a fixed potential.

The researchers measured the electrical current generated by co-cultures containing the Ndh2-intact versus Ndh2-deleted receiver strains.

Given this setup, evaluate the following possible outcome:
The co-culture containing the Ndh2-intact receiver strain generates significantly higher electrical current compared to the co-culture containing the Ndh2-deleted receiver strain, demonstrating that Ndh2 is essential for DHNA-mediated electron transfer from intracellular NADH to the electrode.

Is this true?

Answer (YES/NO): YES